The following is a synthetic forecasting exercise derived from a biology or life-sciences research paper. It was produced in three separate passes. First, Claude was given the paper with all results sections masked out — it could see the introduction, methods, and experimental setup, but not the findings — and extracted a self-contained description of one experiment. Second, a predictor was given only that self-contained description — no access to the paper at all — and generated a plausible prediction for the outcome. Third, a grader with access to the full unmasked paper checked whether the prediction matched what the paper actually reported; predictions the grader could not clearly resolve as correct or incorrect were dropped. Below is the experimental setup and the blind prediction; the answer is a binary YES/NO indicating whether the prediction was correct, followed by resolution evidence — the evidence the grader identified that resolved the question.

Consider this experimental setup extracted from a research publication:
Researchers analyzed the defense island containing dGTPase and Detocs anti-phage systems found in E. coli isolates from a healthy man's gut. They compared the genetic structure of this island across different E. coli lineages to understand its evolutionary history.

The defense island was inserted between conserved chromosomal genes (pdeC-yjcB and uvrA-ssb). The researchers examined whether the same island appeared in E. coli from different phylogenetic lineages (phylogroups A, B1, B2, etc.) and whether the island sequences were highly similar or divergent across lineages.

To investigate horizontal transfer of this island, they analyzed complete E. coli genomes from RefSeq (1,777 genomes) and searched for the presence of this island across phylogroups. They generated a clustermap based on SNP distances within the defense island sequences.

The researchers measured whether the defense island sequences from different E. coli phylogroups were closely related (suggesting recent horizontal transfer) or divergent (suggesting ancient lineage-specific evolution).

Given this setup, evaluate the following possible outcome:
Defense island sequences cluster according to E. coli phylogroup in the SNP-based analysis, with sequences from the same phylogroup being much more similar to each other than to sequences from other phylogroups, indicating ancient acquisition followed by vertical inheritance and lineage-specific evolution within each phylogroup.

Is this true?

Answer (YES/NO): NO